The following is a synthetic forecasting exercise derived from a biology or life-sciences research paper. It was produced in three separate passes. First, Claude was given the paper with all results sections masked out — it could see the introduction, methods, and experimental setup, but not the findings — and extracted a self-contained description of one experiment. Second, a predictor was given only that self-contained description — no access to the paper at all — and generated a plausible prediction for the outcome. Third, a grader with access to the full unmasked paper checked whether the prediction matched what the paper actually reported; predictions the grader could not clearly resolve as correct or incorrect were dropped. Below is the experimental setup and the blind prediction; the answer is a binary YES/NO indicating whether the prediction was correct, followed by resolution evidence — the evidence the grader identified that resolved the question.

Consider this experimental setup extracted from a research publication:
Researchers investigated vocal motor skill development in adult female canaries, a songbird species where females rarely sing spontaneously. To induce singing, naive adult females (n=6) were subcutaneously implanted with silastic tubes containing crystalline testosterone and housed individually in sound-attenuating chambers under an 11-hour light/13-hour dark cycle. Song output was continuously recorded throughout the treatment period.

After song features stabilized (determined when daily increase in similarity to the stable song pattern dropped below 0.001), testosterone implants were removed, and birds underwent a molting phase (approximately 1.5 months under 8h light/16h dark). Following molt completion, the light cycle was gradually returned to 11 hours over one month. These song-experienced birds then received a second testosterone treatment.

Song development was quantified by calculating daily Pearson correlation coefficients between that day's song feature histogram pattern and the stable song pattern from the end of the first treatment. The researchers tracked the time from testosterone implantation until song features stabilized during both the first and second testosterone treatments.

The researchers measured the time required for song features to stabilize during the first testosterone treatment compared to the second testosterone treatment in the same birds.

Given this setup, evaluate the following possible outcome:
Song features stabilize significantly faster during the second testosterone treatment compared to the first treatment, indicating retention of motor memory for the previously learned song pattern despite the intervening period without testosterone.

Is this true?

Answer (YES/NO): YES